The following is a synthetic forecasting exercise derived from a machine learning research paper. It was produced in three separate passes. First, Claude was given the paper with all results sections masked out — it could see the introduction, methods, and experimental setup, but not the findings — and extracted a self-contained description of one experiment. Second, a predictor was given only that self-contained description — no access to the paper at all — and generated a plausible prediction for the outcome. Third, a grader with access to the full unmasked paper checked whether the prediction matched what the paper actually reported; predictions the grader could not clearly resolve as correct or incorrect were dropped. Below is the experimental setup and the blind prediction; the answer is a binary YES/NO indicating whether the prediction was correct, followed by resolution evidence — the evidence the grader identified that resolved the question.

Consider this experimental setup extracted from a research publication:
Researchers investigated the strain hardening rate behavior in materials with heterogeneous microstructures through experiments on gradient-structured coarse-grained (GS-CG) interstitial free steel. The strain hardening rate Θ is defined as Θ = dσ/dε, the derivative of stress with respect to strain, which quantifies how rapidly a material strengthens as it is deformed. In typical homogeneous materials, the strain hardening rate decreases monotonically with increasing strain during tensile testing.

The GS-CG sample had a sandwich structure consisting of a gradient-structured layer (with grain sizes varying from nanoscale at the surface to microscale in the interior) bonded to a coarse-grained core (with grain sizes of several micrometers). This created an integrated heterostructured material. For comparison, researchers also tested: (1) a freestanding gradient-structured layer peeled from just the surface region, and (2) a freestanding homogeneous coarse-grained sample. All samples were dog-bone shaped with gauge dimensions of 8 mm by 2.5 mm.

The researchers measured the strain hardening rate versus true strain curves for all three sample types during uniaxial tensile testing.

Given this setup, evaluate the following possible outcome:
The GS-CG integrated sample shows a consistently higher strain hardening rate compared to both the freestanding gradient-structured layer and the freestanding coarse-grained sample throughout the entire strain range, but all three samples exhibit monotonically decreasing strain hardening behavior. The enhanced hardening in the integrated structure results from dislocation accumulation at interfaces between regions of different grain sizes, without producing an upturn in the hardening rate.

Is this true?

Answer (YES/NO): NO